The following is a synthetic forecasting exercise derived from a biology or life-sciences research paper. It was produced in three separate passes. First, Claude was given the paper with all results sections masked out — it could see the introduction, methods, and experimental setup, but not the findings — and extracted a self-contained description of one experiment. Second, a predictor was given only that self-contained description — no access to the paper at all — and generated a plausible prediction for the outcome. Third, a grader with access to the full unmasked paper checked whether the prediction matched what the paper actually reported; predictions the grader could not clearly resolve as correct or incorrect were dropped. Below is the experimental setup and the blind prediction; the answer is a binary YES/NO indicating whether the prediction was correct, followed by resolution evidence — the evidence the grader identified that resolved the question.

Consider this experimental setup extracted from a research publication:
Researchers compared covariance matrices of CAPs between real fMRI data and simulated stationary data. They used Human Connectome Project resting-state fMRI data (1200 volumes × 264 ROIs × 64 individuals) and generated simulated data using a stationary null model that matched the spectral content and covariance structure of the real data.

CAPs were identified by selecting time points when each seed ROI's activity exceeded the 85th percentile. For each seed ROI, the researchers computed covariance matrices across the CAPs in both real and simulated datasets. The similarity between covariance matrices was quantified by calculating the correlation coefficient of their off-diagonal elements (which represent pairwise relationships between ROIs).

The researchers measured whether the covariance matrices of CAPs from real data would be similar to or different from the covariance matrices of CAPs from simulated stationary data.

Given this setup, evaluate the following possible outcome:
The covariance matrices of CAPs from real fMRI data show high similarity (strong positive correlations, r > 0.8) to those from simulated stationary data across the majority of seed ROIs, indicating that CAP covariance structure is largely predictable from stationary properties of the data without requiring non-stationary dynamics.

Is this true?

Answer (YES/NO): YES